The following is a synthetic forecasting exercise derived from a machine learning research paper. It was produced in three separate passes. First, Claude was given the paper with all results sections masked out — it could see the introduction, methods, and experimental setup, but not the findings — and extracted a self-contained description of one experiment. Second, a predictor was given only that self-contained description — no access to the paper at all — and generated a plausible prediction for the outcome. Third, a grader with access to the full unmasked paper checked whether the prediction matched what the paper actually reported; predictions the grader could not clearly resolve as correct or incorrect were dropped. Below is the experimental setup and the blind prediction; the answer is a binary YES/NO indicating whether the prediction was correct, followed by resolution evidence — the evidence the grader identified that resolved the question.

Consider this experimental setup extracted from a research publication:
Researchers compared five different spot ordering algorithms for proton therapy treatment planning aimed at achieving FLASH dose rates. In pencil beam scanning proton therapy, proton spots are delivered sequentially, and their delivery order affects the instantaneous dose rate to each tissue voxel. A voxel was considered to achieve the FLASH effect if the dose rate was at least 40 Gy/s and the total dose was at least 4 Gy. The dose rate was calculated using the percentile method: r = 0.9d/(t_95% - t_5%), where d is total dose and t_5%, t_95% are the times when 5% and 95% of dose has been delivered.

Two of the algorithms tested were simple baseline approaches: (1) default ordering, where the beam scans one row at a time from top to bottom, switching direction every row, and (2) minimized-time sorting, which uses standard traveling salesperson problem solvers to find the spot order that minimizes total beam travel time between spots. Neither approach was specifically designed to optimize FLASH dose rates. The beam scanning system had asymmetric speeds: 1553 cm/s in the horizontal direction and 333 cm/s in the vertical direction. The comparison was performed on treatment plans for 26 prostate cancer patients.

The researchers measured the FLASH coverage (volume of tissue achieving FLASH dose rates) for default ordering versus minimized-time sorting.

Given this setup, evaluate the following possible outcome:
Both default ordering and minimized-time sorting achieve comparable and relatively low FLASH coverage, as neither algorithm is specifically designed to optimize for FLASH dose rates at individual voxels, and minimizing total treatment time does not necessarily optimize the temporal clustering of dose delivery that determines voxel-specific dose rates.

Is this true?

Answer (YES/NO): NO